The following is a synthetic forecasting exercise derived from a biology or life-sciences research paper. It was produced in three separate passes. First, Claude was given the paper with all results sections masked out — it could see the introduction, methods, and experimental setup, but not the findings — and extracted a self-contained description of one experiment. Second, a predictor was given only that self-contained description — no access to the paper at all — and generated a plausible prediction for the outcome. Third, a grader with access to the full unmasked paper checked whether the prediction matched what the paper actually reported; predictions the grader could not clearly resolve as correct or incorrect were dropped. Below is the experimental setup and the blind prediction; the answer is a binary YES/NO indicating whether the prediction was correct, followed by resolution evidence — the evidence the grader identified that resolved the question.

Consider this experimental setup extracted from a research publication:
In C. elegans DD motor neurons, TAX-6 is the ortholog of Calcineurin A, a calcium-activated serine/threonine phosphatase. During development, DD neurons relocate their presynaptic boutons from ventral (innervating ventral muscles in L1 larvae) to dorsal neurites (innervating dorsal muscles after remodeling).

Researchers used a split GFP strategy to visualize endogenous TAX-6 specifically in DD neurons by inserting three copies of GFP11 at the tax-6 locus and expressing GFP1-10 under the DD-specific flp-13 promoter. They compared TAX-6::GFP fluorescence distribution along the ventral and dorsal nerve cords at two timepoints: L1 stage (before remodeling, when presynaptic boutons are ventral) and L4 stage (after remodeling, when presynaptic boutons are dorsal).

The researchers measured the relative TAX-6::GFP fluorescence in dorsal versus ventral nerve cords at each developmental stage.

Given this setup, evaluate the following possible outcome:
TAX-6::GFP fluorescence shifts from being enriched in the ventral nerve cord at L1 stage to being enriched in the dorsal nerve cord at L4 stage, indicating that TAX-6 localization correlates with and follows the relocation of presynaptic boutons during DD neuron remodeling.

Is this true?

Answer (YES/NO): YES